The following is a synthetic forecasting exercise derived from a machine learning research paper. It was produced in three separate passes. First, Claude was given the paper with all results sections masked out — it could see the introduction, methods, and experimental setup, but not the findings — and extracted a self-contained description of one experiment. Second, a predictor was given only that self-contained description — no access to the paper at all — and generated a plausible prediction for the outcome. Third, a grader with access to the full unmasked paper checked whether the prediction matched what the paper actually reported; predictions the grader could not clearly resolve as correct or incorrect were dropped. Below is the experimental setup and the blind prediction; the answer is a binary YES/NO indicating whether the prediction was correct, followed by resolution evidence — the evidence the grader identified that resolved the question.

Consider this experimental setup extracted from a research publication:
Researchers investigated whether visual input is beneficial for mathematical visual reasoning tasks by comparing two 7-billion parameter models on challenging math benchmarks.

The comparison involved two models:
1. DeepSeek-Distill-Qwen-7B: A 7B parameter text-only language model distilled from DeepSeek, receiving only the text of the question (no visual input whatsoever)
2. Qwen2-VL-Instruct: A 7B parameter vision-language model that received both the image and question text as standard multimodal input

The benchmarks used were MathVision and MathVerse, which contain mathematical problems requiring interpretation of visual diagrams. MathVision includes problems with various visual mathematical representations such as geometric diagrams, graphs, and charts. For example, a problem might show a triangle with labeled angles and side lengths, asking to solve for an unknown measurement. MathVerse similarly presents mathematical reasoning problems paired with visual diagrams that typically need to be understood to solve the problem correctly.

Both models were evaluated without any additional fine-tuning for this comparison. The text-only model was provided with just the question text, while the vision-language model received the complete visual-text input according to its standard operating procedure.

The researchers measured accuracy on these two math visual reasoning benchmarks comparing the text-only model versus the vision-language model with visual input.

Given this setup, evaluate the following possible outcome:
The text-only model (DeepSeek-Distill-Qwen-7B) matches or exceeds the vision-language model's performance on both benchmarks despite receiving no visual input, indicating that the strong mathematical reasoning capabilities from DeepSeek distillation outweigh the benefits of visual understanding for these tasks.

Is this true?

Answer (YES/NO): YES